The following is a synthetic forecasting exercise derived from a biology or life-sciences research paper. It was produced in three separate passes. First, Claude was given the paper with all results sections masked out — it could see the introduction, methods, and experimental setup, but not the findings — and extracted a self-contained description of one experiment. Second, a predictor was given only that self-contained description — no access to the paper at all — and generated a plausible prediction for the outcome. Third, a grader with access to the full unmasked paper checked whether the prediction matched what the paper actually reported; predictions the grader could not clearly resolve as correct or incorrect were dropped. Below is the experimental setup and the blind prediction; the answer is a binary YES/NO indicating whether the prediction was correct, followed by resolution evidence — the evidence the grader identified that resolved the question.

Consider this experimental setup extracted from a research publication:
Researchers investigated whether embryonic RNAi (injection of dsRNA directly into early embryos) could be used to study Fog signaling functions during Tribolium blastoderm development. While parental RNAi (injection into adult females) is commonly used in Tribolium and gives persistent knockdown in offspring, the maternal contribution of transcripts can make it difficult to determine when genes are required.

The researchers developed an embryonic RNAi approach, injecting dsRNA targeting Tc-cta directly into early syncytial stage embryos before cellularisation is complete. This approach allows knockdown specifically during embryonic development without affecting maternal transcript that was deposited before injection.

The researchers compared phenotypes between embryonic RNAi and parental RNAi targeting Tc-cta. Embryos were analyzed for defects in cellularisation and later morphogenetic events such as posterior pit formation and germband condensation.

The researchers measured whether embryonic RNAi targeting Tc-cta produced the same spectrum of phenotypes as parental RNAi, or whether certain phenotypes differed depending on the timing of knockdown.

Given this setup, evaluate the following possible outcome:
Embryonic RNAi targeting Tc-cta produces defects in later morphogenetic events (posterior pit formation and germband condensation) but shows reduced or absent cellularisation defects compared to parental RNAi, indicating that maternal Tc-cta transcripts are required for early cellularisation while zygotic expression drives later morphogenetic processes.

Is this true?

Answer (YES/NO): NO